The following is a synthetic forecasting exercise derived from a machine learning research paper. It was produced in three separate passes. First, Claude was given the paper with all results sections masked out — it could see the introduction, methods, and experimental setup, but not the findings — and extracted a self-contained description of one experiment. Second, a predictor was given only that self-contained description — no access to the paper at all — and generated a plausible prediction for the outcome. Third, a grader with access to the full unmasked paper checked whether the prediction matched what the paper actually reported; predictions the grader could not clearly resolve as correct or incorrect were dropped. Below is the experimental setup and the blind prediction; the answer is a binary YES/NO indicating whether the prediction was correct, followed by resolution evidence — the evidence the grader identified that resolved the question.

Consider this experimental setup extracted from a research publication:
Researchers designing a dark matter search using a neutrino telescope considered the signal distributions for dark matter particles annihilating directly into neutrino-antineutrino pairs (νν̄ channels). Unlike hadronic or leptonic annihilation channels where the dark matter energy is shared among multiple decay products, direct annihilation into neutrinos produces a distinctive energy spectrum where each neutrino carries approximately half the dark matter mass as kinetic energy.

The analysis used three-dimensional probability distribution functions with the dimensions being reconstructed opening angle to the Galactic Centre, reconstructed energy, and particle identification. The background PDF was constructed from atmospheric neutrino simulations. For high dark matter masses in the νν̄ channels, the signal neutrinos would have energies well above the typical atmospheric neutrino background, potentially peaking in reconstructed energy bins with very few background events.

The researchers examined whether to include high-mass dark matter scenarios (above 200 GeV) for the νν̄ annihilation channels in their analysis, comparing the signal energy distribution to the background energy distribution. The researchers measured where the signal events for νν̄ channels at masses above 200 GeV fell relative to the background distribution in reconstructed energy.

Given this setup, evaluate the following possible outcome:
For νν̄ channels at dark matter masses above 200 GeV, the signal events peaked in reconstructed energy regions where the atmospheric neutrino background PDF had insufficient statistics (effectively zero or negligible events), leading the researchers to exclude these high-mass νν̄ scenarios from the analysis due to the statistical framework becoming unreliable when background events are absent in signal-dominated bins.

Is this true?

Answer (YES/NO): YES